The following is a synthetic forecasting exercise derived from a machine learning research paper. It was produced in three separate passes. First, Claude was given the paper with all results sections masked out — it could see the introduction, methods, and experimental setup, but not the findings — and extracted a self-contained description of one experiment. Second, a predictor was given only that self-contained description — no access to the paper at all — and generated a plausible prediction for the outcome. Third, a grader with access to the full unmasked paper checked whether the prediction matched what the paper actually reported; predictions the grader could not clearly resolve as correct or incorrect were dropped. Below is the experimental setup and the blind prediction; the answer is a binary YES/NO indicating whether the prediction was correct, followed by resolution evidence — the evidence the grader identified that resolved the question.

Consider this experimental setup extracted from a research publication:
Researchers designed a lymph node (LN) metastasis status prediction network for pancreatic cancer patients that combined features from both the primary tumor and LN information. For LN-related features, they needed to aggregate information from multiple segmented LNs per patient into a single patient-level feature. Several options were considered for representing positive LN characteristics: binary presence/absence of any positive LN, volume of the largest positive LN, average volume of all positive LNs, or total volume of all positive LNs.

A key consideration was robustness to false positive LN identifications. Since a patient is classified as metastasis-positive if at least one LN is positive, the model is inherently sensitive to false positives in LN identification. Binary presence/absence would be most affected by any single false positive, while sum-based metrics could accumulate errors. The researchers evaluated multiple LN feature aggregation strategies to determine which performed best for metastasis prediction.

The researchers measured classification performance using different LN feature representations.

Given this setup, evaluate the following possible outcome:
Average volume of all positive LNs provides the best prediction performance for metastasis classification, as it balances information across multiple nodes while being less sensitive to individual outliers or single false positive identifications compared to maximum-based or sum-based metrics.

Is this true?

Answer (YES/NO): NO